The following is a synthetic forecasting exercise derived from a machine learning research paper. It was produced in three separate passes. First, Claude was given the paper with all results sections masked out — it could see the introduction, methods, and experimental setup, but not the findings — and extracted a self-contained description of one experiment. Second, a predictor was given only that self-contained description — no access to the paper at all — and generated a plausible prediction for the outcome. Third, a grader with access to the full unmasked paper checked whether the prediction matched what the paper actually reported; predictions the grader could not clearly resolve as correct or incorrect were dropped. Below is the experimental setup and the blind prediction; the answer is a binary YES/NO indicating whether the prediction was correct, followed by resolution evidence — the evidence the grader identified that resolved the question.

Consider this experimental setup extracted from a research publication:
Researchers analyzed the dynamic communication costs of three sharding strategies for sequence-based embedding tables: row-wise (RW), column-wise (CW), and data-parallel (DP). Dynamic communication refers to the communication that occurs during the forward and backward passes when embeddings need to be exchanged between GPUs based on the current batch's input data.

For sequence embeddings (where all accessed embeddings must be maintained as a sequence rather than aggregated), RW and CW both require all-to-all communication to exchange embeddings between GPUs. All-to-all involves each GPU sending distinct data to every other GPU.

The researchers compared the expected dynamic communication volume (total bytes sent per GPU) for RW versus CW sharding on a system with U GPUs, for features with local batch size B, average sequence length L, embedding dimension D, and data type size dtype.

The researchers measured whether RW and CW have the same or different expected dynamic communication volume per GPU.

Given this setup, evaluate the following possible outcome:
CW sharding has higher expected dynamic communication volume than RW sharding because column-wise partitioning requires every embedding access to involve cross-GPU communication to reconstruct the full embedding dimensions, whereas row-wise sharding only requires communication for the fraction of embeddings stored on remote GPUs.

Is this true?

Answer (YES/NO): NO